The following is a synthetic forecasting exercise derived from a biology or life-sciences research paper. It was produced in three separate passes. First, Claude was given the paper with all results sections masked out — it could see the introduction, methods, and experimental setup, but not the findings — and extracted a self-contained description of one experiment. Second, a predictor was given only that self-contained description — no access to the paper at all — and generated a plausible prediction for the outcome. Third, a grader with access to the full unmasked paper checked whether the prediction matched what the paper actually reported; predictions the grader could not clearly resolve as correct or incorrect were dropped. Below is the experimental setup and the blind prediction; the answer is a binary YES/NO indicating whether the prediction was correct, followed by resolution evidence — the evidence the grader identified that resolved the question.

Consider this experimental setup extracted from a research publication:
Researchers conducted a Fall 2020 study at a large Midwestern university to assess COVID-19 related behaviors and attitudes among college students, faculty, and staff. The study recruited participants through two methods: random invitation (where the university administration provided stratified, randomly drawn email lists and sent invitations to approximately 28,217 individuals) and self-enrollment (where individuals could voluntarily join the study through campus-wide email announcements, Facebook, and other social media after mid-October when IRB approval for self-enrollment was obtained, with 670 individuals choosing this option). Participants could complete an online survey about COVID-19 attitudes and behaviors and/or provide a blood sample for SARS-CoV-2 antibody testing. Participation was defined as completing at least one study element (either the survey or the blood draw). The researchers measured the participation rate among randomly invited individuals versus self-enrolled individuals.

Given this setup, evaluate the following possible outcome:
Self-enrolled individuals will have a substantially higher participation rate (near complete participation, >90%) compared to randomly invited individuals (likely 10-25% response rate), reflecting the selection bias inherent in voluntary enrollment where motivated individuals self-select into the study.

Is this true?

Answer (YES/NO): NO